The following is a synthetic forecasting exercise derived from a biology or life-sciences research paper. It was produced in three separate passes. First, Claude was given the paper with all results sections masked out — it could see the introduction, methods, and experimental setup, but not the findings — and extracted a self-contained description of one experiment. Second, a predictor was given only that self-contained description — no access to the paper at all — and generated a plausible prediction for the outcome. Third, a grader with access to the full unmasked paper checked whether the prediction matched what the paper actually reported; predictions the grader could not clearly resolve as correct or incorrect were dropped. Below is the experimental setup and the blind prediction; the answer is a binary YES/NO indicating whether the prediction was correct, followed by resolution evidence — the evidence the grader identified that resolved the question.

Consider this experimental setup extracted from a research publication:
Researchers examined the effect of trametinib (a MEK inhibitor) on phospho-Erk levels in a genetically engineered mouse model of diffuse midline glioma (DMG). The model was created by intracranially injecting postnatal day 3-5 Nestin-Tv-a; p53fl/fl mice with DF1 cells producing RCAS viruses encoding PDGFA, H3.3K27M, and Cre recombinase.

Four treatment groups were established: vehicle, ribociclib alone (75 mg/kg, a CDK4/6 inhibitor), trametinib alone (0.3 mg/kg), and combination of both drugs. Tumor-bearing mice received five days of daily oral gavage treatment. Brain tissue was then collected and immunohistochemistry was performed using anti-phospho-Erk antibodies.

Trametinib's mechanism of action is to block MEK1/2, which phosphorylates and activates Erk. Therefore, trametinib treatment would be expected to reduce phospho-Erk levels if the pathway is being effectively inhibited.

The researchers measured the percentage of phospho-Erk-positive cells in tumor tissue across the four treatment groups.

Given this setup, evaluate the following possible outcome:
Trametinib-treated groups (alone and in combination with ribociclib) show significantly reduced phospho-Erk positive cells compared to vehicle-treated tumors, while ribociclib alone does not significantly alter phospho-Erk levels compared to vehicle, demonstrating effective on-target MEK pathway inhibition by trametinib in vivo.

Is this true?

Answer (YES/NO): NO